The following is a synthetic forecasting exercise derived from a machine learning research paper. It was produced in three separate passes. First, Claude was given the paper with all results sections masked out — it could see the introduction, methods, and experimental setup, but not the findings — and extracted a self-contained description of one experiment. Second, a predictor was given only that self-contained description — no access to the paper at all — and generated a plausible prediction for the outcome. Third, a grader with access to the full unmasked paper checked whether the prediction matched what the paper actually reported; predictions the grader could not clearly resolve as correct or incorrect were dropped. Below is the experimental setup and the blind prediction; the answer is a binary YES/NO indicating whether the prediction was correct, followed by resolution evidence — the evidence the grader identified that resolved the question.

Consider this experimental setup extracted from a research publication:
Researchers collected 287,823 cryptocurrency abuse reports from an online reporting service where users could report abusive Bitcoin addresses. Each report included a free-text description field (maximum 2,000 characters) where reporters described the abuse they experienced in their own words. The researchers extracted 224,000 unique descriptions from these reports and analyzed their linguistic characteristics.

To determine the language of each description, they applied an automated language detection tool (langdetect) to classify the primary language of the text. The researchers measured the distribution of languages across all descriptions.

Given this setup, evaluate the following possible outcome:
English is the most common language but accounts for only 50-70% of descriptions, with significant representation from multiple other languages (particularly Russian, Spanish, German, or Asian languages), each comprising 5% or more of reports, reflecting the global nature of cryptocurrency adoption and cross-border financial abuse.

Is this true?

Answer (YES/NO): NO